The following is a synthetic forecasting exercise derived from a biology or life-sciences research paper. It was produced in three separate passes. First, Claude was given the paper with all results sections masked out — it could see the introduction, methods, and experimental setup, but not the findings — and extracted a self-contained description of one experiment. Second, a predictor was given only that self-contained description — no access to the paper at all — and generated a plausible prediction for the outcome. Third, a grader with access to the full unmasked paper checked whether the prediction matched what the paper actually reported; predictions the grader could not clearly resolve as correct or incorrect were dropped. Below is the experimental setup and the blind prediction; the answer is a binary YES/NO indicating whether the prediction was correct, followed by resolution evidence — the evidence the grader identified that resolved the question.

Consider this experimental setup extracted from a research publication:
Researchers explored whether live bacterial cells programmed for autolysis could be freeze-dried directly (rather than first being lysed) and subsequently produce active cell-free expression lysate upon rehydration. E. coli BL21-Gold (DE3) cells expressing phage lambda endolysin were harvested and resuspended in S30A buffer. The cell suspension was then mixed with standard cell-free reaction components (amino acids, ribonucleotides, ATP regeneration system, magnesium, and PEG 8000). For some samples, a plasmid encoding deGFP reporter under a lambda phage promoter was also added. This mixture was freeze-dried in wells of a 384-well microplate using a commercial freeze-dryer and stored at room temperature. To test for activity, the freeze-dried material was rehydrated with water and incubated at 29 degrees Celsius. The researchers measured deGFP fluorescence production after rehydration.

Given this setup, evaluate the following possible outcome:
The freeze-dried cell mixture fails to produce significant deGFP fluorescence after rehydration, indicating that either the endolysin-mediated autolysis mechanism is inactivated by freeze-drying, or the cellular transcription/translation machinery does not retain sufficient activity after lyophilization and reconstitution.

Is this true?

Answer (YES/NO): NO